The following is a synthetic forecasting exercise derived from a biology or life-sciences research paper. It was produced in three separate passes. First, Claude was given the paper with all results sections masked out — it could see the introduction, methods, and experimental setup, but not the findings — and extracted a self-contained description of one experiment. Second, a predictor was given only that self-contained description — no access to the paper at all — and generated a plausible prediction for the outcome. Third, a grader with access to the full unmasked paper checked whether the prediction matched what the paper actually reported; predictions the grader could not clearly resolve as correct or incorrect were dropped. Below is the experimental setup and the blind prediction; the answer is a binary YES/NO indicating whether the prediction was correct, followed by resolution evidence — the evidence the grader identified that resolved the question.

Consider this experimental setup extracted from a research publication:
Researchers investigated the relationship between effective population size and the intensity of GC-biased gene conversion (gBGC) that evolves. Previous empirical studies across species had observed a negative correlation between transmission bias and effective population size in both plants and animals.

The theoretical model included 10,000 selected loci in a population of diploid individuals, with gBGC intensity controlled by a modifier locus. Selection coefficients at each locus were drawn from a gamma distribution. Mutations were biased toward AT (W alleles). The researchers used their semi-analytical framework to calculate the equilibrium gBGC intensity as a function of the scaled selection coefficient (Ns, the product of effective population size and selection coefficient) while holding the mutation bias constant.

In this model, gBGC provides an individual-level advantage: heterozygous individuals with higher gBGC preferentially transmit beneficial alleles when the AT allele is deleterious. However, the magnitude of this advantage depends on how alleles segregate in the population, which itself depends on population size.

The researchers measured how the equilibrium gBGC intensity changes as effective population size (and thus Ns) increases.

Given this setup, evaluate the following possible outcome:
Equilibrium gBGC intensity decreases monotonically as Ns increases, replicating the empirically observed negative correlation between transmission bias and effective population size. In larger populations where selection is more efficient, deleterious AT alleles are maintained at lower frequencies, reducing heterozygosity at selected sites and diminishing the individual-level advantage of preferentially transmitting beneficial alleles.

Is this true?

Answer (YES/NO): NO